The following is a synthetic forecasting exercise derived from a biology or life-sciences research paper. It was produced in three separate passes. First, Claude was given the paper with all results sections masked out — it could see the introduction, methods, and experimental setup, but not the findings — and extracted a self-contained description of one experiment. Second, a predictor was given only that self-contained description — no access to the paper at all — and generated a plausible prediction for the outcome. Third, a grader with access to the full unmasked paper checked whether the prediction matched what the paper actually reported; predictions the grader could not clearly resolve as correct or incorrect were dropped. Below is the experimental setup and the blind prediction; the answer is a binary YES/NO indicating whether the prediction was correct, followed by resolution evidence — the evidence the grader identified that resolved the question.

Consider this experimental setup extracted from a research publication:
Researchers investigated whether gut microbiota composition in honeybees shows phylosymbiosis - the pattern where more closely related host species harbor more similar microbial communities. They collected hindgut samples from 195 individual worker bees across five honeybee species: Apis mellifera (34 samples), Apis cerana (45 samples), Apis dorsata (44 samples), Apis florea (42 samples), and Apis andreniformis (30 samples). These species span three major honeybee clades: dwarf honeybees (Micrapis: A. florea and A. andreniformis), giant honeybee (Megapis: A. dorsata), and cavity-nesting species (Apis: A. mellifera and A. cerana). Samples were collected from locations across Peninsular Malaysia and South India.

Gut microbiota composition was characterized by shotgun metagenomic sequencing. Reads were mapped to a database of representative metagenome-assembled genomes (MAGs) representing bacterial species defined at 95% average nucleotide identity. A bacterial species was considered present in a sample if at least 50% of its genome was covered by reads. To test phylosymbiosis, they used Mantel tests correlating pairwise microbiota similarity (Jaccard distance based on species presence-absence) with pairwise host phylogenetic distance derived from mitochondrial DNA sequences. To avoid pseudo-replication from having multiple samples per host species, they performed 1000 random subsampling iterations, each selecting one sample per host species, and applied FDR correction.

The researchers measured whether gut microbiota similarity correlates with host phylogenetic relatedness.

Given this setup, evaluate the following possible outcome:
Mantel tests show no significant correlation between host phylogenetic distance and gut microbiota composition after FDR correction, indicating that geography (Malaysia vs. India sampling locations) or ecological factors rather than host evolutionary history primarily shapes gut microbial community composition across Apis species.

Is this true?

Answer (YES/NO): NO